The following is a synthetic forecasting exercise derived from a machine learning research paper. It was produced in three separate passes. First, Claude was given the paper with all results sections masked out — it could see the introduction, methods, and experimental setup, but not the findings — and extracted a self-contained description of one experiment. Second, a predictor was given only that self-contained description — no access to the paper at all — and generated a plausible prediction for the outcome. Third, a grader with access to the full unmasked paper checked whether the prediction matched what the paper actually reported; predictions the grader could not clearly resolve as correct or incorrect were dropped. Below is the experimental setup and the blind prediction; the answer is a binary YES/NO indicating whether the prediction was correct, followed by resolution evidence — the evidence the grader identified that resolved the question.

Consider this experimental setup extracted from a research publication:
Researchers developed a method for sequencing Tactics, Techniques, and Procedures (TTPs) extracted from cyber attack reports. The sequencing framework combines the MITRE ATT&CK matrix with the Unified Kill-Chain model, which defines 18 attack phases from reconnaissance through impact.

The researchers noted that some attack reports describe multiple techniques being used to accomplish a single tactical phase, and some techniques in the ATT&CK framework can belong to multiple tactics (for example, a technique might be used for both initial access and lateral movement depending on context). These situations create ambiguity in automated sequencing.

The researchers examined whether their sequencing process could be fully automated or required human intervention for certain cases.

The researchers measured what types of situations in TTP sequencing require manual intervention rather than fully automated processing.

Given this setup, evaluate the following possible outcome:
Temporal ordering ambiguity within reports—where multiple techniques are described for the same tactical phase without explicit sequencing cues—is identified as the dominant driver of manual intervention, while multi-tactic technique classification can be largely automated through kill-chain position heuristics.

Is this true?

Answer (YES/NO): NO